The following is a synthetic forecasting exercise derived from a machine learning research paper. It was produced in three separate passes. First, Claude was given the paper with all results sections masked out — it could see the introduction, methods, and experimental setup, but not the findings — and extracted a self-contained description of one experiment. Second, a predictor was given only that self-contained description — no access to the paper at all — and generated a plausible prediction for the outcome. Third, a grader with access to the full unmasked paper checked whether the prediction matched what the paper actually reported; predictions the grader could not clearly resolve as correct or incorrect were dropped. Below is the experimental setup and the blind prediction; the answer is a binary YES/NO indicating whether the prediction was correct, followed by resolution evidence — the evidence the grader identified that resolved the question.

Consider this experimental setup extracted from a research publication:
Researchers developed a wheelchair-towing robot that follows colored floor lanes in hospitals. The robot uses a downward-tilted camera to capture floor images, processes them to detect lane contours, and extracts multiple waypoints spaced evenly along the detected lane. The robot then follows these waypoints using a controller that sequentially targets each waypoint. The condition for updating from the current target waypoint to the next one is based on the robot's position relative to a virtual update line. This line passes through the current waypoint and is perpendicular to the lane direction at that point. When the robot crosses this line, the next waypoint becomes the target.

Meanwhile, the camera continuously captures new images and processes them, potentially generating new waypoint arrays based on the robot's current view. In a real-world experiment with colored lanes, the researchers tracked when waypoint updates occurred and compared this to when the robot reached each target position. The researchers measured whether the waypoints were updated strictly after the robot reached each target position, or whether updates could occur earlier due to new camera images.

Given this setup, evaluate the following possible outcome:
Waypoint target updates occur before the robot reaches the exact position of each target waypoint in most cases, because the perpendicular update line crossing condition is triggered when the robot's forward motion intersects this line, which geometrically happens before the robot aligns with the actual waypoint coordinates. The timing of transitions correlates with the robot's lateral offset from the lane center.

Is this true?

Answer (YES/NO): NO